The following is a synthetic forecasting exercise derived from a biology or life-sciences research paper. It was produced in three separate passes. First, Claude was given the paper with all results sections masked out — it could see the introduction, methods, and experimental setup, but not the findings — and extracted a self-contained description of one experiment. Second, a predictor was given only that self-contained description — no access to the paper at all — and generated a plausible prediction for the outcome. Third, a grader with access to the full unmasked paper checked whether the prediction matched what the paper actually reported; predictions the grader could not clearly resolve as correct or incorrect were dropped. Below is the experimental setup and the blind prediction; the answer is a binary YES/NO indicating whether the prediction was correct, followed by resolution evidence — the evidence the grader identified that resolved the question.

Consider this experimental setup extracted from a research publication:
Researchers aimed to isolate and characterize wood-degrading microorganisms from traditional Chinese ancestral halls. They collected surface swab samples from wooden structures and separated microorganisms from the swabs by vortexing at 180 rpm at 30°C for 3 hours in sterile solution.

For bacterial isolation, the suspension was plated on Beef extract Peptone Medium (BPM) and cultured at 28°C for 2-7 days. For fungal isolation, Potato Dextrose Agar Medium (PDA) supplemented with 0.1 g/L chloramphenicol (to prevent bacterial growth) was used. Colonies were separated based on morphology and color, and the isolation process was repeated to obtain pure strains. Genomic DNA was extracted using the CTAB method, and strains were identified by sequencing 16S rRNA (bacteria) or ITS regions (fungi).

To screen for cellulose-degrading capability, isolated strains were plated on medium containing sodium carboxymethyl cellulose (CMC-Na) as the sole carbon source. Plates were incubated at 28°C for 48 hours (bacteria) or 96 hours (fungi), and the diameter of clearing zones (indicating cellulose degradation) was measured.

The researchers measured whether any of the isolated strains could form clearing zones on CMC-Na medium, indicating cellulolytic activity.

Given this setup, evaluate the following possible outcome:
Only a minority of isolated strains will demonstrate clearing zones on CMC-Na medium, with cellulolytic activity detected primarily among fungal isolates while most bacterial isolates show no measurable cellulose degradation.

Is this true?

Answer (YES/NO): NO